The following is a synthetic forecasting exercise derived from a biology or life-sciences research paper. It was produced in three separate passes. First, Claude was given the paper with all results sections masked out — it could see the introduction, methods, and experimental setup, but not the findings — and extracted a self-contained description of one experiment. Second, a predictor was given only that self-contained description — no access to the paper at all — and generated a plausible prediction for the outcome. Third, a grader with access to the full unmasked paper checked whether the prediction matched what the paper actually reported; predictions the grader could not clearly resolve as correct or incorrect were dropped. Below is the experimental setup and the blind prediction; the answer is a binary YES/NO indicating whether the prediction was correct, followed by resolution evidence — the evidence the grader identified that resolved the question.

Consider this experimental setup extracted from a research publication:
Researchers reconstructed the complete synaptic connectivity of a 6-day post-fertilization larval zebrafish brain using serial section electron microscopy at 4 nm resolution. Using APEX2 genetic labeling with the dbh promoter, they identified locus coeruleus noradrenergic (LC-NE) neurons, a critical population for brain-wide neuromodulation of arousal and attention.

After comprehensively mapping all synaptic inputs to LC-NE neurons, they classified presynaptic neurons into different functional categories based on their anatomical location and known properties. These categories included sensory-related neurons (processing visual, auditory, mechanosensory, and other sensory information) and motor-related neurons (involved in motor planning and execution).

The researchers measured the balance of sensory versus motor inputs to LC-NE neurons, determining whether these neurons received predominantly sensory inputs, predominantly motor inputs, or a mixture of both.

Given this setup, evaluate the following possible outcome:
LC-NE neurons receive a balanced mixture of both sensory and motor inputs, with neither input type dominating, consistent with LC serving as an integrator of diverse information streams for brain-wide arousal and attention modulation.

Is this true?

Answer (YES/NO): NO